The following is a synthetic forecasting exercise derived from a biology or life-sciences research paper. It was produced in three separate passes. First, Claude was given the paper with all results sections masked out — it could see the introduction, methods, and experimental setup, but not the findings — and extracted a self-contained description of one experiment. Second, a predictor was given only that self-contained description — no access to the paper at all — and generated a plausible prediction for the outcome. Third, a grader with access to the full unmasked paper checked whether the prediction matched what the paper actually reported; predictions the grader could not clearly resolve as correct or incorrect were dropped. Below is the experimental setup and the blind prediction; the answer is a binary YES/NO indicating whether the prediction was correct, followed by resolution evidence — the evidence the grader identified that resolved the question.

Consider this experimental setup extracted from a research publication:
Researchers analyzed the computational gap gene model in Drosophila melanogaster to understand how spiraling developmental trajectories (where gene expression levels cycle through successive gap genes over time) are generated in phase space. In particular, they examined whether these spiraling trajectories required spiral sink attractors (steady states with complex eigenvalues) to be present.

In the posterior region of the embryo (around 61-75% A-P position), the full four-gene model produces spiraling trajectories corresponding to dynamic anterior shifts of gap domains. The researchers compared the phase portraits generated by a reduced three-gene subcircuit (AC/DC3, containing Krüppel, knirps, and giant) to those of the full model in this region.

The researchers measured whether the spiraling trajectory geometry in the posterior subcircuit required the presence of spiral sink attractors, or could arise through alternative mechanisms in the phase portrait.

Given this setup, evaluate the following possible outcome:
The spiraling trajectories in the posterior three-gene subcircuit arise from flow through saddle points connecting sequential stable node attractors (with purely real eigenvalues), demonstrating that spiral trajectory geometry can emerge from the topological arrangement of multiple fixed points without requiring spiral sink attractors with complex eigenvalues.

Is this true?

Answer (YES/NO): NO